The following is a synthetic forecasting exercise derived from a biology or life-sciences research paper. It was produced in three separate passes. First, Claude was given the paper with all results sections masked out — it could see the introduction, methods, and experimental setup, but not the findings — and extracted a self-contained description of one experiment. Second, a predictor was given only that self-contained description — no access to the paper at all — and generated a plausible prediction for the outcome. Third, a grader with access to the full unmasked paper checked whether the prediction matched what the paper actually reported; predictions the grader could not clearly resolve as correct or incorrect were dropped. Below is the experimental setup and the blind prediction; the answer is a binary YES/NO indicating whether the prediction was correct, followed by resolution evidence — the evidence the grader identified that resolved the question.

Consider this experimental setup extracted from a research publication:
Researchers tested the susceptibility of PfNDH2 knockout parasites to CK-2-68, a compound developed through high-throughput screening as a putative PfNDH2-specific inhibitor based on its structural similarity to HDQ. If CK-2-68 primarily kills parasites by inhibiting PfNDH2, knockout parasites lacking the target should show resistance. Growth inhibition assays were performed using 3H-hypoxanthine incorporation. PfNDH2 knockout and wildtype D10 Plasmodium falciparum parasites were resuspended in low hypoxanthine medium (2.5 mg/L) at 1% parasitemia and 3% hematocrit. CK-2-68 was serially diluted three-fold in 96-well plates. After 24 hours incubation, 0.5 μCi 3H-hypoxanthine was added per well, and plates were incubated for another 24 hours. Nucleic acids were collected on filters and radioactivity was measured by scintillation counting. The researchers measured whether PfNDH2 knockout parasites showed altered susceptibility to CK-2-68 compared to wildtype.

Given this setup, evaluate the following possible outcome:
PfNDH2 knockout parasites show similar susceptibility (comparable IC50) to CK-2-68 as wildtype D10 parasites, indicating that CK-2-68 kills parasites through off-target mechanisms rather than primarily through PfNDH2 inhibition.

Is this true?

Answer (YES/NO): YES